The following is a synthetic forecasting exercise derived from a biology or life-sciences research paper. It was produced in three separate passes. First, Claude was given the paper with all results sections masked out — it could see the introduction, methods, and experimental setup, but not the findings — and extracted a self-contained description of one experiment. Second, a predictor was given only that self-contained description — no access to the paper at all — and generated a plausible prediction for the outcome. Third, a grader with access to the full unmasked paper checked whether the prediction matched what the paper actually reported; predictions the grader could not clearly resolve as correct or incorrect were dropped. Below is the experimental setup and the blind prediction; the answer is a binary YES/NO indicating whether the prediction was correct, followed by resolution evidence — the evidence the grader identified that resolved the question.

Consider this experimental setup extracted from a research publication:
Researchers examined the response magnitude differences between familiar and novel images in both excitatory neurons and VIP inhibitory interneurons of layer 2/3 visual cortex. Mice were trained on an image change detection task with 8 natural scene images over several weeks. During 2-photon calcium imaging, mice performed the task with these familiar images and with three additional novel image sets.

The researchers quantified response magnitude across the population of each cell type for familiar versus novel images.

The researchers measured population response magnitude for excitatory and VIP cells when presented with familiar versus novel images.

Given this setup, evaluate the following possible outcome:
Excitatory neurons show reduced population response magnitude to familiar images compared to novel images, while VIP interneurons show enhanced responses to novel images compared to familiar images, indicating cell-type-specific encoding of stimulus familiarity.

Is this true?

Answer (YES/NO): NO